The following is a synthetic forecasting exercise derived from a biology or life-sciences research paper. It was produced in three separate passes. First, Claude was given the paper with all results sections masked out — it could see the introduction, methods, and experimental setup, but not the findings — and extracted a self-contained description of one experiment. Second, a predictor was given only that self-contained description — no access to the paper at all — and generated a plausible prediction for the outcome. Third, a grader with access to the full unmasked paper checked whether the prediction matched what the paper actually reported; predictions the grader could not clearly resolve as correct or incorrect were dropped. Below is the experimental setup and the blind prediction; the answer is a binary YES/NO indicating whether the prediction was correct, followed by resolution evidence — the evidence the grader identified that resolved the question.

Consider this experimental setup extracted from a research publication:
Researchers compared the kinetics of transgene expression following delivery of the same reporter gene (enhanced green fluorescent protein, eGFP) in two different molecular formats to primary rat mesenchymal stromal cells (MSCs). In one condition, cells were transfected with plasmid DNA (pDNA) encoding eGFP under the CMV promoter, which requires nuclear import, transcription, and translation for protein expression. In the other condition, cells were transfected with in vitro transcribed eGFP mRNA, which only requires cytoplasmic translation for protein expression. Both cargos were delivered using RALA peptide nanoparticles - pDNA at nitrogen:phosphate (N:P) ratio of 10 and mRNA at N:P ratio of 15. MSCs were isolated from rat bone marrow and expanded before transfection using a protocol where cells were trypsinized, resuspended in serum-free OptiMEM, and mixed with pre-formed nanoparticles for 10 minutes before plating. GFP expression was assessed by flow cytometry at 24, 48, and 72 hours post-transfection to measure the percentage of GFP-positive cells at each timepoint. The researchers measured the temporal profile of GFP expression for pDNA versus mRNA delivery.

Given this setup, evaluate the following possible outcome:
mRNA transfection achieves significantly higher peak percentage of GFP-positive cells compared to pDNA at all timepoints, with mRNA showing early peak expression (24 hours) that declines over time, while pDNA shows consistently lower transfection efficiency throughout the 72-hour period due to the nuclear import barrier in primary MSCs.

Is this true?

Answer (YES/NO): YES